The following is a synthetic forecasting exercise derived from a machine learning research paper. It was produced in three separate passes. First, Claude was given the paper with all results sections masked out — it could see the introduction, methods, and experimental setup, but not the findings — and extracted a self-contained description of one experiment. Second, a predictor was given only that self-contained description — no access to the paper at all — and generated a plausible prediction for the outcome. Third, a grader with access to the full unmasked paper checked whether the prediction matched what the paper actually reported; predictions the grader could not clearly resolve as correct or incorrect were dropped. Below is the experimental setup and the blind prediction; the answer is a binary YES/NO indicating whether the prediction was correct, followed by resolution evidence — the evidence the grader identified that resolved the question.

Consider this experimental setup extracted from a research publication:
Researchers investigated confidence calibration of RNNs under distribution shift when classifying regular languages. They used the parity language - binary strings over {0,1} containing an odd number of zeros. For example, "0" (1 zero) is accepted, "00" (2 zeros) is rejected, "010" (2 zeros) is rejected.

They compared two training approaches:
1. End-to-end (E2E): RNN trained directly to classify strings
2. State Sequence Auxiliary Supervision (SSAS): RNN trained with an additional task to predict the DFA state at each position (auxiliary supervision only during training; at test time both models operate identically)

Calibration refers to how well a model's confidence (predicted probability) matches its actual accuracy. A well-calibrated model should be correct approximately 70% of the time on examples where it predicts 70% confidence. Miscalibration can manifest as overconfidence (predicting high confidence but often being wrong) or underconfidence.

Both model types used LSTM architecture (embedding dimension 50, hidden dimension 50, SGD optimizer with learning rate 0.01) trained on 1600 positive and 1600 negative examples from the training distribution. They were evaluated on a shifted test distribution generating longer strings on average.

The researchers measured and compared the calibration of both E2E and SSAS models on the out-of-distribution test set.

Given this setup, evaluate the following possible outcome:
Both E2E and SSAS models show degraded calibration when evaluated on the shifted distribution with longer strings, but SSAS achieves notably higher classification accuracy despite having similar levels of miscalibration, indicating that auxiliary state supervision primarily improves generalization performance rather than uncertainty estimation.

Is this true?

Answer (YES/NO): NO